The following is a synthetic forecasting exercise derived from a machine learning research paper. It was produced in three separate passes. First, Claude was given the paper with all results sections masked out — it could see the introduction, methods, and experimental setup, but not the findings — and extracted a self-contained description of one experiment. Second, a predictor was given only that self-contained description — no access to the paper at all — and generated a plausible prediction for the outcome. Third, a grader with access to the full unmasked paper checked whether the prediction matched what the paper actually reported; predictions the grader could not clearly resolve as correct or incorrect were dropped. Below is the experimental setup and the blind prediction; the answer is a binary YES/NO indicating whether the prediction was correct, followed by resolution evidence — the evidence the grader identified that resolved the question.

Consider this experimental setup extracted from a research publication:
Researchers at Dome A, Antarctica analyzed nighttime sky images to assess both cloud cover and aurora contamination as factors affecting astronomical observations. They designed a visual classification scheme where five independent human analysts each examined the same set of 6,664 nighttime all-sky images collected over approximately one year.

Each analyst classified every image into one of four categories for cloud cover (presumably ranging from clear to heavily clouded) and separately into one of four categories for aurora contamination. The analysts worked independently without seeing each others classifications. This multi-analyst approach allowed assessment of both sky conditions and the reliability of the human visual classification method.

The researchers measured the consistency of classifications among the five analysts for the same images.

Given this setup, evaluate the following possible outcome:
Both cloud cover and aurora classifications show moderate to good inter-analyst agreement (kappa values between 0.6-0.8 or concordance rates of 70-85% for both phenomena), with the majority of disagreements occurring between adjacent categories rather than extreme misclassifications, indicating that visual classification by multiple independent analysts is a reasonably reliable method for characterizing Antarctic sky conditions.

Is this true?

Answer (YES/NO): NO